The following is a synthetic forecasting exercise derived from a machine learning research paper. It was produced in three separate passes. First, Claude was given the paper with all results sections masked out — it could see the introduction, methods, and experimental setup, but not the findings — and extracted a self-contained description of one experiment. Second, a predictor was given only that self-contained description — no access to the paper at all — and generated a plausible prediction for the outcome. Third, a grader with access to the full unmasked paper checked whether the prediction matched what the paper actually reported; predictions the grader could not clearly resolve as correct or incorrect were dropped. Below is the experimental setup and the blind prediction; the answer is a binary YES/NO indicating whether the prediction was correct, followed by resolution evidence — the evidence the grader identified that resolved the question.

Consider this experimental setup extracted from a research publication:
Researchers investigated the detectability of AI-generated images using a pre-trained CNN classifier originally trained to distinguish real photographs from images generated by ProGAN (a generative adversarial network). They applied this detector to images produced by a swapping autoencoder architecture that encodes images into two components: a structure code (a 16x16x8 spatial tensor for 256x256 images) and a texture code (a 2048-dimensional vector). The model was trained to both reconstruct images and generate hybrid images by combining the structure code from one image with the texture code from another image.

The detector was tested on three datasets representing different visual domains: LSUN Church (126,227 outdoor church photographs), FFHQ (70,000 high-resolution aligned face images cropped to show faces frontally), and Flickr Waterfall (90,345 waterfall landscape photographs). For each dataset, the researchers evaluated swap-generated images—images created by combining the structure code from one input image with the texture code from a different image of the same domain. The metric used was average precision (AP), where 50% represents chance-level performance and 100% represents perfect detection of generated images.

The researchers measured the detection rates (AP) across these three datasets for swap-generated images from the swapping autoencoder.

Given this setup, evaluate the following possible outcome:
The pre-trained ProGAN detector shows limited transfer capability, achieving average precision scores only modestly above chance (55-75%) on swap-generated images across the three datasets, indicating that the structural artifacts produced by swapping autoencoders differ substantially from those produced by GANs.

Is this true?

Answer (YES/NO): NO